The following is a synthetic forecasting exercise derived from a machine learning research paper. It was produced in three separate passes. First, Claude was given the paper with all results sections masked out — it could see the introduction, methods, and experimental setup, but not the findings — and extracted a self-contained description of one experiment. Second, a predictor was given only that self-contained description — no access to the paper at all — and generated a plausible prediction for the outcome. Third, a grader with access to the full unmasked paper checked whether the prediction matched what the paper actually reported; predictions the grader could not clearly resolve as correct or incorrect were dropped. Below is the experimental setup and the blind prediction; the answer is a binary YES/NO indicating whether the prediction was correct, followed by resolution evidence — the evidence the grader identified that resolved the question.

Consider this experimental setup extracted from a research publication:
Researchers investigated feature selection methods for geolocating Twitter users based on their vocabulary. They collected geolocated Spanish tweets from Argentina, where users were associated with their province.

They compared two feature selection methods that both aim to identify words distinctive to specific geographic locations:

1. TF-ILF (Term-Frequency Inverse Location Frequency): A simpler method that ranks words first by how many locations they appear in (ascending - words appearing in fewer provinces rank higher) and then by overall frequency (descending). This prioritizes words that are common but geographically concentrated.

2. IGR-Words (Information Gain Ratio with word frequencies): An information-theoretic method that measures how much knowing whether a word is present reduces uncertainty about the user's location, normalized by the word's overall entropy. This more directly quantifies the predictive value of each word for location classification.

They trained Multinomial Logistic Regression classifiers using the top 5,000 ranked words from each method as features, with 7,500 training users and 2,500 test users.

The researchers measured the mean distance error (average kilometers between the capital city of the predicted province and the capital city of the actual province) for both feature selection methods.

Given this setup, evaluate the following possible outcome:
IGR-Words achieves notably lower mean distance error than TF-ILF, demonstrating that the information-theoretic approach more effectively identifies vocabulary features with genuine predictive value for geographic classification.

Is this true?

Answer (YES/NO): YES